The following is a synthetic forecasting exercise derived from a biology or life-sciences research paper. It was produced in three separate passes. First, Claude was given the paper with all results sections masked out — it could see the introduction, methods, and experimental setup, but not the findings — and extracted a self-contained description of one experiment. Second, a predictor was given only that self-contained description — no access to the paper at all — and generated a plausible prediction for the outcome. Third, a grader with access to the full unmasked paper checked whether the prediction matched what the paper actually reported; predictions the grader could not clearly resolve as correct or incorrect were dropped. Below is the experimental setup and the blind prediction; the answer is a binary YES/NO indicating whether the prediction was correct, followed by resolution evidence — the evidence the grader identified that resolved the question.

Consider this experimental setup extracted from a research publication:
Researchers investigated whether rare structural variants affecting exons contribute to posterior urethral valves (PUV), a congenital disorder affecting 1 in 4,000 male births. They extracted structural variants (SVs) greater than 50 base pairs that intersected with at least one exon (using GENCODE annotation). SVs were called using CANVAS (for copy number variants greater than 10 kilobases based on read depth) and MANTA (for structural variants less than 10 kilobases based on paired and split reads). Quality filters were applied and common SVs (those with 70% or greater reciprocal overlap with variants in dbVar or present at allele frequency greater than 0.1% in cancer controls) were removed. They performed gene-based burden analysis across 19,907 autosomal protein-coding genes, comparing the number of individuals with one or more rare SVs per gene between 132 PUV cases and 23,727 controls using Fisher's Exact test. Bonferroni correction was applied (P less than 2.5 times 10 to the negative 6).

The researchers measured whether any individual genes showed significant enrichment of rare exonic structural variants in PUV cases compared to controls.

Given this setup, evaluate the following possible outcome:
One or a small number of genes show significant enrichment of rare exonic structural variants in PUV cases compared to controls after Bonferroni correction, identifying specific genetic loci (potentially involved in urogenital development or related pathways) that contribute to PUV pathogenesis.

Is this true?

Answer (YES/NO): NO